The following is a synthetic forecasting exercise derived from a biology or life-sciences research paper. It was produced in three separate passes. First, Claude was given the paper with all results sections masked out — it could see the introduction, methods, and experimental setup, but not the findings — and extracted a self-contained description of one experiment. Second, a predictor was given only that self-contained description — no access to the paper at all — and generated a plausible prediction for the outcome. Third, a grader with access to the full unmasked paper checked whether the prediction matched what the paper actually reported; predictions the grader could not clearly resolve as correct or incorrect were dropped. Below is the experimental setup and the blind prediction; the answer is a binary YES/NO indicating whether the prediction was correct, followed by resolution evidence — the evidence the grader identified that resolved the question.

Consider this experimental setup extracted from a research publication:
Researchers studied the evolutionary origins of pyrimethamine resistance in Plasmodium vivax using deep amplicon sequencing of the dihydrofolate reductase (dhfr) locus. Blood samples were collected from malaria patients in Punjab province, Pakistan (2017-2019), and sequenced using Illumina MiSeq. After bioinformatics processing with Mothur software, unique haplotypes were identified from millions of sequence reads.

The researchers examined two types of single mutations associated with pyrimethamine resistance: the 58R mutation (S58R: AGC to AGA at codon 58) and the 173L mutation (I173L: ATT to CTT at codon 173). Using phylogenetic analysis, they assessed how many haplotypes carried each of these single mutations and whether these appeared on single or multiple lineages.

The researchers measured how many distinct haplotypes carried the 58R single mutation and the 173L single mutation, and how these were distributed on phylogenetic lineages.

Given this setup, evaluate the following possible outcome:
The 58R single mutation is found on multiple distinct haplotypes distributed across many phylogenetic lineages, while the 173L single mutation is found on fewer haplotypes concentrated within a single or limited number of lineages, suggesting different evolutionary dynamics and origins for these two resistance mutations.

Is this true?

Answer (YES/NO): NO